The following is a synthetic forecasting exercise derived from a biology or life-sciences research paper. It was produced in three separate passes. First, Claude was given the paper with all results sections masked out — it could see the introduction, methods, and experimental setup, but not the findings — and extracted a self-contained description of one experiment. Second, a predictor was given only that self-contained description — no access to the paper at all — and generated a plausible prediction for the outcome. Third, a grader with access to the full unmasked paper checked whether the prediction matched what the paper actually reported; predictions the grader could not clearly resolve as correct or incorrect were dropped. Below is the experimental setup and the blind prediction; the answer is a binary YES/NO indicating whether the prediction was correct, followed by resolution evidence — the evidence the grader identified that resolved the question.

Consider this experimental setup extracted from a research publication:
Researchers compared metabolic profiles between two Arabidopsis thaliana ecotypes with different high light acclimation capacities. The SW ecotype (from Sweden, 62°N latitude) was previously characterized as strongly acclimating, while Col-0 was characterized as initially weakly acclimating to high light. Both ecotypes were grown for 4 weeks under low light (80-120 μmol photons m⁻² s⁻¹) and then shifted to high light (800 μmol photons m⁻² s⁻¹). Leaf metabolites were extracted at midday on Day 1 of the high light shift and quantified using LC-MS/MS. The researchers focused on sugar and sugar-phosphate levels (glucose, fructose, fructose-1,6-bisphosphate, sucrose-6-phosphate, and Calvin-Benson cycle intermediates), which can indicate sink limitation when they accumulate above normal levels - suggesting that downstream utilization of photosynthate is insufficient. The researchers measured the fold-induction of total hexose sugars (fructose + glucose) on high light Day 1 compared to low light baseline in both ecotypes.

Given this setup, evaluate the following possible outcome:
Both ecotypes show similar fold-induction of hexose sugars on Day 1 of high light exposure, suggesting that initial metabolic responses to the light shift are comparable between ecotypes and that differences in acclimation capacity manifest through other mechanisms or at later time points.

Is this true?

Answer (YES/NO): NO